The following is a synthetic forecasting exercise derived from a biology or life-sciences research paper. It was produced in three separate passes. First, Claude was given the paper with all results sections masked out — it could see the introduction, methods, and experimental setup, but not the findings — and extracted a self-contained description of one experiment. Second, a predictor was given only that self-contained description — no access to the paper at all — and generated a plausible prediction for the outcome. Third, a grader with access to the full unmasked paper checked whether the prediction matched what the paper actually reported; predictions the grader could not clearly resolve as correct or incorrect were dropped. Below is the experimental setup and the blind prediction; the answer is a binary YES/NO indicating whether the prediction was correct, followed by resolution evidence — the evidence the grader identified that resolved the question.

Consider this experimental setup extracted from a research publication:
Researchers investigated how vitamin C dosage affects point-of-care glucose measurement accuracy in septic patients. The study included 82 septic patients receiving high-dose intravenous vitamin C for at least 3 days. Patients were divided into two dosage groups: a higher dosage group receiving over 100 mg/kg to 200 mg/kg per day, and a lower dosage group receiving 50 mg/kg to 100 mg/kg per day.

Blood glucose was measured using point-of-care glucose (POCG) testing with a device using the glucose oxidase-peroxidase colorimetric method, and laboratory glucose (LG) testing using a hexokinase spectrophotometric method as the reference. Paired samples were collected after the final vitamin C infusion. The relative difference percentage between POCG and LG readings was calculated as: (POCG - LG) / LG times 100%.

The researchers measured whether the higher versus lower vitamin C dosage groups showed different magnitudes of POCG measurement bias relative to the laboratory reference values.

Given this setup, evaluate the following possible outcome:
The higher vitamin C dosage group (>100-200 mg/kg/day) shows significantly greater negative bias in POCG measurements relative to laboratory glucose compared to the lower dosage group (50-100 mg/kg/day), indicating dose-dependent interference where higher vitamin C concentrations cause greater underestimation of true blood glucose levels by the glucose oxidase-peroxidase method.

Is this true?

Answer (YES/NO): NO